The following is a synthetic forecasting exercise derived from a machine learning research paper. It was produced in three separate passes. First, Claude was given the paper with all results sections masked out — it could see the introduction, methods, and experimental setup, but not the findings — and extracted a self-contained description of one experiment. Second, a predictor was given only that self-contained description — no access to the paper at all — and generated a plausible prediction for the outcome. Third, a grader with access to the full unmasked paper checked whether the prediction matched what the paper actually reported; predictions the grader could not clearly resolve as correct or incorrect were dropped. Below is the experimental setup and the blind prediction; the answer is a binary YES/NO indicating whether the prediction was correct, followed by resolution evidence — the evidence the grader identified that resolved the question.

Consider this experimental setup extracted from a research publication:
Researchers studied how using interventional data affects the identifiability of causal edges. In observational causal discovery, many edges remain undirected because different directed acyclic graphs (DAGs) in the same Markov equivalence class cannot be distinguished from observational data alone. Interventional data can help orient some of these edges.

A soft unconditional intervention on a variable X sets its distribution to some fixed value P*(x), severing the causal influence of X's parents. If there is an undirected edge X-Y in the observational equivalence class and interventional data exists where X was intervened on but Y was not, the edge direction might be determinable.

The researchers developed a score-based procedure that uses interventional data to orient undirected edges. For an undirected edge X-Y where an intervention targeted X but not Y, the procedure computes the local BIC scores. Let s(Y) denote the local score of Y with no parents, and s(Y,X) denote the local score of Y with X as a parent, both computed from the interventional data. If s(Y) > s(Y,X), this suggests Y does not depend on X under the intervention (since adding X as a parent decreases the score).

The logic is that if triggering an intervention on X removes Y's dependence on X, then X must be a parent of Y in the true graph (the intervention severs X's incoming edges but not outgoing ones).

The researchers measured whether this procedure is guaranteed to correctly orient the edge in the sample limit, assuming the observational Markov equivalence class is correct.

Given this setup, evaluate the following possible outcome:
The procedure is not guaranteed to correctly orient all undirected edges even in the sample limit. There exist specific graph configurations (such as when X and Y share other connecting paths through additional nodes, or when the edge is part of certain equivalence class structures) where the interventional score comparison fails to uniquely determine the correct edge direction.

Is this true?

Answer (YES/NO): NO